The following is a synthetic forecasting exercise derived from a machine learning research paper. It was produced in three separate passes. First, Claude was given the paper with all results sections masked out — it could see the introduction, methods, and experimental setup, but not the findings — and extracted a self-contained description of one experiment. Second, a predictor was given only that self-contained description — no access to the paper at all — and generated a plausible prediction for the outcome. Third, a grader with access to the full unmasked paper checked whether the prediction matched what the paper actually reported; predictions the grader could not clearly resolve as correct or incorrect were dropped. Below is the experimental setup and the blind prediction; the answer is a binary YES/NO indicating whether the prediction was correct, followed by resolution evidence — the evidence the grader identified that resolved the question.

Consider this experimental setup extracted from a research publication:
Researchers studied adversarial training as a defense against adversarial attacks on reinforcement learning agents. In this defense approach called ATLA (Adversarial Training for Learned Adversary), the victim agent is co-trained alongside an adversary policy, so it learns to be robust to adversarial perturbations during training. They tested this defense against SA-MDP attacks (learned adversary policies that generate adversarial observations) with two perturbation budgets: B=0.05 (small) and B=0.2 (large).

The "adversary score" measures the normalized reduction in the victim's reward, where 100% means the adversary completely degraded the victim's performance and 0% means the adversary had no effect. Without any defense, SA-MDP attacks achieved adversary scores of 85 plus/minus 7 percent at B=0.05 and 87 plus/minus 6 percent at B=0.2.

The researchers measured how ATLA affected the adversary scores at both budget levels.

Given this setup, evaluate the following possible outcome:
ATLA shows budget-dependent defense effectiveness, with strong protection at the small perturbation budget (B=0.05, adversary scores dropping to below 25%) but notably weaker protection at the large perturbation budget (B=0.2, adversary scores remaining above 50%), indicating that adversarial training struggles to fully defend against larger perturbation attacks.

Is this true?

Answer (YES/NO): NO